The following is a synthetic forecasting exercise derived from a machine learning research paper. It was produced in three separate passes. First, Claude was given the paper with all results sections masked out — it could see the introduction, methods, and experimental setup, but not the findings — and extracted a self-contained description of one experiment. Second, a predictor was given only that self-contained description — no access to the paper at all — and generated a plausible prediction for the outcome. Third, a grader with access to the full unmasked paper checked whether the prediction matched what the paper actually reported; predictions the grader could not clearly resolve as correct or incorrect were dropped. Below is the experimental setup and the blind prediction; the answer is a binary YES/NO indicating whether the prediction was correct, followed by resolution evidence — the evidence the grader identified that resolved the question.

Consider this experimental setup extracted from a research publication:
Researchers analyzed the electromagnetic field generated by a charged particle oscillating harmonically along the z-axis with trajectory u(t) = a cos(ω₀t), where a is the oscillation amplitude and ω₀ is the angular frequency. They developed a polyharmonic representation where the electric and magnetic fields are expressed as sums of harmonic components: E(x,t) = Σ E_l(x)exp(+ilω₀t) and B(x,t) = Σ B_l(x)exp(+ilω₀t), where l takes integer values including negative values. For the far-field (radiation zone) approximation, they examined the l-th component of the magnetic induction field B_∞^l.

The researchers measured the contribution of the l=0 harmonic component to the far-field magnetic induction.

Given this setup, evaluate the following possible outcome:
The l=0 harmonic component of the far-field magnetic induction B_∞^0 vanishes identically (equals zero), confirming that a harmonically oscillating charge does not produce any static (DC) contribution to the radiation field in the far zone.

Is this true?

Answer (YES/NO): YES